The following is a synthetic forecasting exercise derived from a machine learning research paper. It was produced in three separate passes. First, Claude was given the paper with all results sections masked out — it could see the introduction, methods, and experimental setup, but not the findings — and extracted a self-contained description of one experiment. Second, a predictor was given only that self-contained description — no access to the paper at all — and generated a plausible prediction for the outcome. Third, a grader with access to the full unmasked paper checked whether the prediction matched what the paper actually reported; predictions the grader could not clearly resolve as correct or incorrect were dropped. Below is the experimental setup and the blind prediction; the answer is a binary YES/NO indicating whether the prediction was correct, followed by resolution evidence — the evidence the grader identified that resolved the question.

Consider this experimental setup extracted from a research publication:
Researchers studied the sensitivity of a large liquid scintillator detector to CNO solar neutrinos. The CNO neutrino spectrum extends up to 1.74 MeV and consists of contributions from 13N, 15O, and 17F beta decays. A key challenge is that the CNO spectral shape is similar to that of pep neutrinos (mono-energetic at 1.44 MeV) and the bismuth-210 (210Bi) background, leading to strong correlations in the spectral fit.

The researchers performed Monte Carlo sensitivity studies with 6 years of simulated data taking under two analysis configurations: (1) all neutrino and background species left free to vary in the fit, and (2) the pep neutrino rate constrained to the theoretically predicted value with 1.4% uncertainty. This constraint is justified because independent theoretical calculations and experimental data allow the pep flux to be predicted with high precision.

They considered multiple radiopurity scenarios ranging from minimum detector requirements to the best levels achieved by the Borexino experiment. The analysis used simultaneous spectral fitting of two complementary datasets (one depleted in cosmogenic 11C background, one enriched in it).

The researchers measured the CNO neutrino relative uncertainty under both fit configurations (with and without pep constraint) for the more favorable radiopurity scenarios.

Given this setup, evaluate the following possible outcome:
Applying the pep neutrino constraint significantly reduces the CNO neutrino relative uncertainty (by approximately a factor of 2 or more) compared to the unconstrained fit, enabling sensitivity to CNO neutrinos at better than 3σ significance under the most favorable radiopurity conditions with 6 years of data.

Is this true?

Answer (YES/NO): YES